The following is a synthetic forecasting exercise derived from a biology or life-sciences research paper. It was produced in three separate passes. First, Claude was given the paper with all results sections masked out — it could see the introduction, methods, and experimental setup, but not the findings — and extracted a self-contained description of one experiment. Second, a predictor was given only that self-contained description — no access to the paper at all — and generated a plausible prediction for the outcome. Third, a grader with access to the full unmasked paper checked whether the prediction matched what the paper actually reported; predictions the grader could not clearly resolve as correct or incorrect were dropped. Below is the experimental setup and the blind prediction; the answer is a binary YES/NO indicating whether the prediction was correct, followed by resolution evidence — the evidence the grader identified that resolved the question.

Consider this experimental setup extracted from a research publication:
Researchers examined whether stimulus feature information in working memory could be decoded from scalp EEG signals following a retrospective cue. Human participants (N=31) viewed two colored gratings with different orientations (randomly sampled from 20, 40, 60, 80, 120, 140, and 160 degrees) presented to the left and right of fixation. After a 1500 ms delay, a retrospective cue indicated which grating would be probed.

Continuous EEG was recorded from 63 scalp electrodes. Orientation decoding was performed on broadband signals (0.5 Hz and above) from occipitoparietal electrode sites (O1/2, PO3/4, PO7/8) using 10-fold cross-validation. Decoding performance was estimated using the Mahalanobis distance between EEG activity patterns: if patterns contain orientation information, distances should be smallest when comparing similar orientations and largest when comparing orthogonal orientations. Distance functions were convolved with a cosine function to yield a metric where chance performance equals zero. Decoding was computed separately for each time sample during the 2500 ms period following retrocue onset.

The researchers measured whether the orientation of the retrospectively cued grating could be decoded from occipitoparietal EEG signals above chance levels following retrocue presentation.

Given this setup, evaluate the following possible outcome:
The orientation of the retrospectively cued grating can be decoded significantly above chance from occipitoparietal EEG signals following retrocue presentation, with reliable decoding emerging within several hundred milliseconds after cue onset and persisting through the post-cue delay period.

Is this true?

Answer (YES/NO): NO